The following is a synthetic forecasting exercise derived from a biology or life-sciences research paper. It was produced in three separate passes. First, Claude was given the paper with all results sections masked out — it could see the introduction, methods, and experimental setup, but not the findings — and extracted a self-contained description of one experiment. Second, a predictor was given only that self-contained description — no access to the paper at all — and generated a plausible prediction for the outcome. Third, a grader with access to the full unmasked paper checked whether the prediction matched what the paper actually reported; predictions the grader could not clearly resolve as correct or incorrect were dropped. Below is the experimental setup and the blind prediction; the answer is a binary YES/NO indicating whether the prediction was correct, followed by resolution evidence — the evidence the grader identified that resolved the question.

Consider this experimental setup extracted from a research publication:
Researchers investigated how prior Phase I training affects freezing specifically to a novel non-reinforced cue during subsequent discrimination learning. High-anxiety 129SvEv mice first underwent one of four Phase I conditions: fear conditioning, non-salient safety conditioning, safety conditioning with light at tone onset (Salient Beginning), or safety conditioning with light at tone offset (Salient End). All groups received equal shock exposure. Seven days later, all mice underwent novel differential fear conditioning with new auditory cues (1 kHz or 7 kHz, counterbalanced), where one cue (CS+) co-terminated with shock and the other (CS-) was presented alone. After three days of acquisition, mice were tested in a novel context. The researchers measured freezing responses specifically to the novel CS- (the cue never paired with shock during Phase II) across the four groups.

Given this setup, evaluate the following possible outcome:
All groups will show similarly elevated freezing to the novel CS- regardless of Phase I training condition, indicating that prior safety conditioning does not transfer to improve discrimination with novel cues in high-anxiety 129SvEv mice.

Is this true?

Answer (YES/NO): NO